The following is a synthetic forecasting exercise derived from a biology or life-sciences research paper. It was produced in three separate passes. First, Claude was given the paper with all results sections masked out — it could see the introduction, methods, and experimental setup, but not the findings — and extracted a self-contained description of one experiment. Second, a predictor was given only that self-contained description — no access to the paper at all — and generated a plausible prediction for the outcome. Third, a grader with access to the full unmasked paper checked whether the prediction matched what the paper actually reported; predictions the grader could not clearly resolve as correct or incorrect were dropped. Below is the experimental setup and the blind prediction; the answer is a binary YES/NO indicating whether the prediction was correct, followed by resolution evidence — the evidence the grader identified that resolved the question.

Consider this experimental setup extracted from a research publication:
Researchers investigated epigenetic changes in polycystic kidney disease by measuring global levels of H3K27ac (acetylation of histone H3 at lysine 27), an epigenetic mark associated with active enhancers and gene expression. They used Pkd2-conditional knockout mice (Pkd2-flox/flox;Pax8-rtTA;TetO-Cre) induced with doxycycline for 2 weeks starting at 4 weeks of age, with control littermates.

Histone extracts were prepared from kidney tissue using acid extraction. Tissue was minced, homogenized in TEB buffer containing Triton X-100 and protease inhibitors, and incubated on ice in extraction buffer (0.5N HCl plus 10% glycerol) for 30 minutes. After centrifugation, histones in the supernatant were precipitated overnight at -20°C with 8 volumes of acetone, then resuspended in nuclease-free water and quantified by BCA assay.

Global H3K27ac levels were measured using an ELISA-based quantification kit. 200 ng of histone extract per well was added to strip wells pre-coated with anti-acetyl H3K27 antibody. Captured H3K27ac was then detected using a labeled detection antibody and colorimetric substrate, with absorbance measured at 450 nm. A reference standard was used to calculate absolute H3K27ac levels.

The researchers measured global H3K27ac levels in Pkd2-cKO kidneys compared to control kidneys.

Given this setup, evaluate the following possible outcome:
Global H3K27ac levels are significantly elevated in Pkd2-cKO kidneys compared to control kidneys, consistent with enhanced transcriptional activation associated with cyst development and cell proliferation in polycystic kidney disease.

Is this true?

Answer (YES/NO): YES